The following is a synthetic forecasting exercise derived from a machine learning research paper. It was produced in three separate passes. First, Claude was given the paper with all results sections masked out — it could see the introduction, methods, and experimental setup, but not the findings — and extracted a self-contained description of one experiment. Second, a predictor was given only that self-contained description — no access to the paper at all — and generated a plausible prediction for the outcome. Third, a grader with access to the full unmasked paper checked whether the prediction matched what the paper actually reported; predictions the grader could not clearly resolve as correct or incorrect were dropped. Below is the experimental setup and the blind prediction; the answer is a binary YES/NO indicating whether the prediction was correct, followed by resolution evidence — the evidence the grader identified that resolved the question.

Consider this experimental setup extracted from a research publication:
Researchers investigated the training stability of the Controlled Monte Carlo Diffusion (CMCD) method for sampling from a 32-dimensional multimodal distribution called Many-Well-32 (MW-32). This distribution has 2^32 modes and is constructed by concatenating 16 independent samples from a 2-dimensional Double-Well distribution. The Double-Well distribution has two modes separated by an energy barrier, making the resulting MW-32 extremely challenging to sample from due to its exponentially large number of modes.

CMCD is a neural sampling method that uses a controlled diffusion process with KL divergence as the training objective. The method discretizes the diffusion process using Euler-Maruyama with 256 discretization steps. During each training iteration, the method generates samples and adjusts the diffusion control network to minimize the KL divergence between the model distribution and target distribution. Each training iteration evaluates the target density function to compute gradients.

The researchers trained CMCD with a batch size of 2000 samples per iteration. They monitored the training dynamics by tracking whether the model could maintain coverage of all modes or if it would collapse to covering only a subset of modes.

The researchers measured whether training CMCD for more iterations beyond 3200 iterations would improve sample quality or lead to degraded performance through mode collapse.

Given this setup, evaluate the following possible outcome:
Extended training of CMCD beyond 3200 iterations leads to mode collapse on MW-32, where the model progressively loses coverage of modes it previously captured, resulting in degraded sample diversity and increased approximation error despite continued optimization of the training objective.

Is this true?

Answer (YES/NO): YES